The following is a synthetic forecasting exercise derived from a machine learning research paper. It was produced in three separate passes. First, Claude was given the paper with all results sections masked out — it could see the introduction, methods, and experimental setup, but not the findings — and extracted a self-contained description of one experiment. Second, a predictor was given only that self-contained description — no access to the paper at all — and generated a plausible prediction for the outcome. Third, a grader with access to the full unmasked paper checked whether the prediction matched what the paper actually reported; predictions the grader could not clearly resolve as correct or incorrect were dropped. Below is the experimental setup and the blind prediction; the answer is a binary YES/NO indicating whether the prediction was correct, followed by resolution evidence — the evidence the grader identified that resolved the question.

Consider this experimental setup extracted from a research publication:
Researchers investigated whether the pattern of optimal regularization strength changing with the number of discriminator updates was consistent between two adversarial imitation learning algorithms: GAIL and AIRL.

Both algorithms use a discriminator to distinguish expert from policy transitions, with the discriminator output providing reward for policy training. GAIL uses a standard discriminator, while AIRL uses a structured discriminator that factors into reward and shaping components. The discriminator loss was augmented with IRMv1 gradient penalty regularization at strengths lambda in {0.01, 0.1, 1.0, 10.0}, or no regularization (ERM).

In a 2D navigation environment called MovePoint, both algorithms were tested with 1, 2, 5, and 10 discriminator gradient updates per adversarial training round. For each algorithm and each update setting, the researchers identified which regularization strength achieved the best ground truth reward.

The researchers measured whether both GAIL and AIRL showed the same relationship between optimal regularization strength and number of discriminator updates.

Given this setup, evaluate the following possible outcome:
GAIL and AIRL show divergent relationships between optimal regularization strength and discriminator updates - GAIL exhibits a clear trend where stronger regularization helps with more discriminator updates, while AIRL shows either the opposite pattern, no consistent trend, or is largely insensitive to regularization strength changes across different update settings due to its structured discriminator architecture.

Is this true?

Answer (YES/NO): NO